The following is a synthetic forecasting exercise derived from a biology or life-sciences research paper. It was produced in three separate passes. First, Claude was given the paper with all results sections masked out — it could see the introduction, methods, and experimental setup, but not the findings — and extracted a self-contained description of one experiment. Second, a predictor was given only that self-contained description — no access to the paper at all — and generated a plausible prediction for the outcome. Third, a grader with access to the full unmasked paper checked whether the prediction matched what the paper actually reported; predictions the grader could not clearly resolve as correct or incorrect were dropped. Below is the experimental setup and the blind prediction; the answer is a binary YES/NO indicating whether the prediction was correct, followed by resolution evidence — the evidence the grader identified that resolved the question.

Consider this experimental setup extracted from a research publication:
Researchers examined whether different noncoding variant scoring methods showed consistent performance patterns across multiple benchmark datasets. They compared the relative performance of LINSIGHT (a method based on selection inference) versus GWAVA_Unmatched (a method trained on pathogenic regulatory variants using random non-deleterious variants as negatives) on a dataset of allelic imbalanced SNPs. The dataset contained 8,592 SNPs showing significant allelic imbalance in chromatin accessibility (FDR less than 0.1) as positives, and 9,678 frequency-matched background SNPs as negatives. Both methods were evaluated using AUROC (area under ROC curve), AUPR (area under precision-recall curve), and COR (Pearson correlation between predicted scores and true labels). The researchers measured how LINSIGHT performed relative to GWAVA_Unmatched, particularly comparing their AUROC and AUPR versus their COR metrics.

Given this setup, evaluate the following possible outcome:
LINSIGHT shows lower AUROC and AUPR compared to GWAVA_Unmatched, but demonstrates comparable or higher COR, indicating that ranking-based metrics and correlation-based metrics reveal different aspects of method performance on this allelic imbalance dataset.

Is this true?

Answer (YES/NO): NO